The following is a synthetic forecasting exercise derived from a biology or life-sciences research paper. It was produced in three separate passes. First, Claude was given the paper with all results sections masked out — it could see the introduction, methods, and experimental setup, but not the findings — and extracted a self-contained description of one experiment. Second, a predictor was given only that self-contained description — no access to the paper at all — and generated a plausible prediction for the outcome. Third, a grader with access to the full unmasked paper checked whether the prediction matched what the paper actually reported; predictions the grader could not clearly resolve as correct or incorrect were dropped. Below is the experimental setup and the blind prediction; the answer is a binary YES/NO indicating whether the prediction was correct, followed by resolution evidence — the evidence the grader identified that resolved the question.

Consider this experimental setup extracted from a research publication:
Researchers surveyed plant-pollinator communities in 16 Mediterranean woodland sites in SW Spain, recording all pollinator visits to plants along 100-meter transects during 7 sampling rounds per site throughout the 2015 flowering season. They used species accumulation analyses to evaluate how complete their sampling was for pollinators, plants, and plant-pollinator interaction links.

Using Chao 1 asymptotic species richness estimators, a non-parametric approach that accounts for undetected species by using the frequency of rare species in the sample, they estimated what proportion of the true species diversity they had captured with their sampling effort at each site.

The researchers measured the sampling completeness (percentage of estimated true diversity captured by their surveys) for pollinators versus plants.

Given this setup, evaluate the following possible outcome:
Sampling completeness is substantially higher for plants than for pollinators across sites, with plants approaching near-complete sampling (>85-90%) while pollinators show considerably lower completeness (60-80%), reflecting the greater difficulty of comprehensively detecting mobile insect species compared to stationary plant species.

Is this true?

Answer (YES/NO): NO